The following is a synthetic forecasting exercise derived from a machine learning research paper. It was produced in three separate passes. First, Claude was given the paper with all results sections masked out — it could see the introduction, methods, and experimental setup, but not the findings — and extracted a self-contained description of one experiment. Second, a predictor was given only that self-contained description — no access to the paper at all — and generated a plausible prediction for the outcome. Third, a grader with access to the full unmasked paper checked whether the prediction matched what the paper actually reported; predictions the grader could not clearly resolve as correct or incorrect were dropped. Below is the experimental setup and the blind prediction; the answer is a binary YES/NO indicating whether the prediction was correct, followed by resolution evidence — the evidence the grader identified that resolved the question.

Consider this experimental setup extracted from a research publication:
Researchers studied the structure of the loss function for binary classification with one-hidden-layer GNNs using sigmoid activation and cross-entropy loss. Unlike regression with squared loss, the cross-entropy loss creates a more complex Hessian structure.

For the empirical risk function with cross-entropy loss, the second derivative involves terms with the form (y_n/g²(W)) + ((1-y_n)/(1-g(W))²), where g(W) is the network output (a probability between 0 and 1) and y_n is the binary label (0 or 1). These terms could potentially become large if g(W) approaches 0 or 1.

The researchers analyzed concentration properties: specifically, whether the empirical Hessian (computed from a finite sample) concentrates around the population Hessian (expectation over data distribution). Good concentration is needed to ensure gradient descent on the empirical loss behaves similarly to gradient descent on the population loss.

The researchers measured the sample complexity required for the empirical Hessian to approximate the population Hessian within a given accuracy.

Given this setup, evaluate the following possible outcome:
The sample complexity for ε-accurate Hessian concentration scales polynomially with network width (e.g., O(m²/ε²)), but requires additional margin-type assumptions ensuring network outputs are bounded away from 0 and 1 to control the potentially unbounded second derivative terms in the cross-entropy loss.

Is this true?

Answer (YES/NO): NO